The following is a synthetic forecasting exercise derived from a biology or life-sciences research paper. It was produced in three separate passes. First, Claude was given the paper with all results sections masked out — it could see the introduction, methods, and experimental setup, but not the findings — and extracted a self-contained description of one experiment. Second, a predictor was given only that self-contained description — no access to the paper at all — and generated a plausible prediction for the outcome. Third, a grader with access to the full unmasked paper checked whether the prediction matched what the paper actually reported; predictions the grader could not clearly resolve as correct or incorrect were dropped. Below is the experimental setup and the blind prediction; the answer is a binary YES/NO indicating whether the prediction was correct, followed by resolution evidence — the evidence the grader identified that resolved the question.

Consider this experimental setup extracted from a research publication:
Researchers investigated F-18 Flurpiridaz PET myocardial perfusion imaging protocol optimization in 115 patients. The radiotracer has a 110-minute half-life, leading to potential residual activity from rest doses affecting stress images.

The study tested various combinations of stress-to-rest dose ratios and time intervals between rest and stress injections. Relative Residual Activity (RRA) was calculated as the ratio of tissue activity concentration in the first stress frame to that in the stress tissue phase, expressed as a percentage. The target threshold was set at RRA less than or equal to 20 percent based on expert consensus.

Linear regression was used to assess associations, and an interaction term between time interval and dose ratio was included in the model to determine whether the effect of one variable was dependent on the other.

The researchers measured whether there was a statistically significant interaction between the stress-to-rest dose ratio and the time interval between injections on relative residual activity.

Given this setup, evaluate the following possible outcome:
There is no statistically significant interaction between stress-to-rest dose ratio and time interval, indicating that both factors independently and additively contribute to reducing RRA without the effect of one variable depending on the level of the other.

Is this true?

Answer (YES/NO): NO